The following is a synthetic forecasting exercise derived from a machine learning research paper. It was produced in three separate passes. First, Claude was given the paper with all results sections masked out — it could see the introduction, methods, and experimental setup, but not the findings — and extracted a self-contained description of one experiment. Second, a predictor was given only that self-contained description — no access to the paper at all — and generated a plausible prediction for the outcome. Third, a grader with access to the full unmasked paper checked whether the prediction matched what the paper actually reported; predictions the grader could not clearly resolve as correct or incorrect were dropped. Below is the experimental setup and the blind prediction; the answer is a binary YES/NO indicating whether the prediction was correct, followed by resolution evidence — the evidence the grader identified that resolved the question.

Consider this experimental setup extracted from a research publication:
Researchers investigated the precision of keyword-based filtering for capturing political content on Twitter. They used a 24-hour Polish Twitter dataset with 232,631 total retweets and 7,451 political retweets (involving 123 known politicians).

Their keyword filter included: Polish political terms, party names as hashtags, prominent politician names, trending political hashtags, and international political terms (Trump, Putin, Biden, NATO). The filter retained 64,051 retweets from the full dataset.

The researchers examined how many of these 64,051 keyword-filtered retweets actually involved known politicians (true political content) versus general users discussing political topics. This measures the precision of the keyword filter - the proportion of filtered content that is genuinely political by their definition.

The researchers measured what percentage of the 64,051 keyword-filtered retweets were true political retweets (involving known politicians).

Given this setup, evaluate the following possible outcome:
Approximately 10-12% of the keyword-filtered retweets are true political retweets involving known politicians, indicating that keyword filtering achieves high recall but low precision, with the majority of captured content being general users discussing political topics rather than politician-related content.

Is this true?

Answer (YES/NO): NO